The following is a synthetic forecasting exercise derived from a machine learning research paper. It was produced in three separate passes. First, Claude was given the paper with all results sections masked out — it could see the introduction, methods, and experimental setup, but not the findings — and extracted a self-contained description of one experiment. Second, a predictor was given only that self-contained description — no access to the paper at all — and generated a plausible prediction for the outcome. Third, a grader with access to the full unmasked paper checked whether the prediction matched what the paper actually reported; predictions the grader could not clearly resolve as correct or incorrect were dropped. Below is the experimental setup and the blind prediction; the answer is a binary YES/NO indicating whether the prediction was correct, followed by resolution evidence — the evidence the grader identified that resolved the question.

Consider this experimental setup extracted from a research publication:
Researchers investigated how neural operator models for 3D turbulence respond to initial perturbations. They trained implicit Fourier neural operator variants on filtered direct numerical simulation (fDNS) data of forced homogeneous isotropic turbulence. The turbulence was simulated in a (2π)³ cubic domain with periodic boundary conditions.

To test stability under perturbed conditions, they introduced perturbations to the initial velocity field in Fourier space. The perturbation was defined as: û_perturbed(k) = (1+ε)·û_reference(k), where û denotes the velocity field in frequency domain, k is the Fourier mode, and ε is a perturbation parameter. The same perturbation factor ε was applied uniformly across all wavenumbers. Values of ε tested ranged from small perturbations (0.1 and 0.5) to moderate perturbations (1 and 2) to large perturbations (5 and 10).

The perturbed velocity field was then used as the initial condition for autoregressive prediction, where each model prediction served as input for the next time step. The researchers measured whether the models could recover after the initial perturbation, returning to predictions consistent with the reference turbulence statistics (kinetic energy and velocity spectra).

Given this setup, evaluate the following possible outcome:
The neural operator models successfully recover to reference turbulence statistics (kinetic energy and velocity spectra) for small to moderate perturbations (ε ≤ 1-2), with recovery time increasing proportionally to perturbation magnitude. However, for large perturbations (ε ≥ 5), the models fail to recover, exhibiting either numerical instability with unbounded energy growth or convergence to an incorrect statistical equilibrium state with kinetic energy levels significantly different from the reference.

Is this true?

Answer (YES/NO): NO